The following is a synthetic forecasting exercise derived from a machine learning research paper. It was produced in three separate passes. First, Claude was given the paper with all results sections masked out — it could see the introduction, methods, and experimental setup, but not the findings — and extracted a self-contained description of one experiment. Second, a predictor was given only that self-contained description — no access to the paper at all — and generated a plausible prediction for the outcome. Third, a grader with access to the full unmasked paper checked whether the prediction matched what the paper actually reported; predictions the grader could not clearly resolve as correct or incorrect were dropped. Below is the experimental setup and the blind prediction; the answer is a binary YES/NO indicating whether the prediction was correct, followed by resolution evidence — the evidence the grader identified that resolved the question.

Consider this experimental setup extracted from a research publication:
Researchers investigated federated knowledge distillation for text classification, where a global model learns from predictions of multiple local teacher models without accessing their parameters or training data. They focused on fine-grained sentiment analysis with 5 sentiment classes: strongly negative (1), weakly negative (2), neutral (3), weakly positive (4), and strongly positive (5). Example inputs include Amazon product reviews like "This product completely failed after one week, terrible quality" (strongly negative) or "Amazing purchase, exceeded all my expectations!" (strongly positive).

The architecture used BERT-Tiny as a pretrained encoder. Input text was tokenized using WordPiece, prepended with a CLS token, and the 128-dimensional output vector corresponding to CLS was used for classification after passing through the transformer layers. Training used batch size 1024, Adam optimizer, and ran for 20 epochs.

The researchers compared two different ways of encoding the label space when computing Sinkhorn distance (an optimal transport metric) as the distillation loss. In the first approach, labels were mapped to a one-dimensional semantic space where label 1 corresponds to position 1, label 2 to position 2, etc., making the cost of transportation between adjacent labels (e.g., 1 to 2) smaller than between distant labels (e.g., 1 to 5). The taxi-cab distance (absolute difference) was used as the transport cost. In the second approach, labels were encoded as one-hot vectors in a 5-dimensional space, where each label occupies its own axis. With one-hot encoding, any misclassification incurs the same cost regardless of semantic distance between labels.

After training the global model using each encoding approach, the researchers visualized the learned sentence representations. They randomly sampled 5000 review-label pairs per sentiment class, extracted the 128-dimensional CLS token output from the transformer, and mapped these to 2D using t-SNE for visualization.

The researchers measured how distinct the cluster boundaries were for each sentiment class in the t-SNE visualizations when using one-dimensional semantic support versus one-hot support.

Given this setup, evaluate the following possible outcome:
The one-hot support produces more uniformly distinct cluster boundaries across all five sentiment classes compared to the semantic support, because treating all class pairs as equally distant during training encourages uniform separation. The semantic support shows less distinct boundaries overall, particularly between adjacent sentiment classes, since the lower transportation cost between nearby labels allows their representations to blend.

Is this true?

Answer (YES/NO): NO